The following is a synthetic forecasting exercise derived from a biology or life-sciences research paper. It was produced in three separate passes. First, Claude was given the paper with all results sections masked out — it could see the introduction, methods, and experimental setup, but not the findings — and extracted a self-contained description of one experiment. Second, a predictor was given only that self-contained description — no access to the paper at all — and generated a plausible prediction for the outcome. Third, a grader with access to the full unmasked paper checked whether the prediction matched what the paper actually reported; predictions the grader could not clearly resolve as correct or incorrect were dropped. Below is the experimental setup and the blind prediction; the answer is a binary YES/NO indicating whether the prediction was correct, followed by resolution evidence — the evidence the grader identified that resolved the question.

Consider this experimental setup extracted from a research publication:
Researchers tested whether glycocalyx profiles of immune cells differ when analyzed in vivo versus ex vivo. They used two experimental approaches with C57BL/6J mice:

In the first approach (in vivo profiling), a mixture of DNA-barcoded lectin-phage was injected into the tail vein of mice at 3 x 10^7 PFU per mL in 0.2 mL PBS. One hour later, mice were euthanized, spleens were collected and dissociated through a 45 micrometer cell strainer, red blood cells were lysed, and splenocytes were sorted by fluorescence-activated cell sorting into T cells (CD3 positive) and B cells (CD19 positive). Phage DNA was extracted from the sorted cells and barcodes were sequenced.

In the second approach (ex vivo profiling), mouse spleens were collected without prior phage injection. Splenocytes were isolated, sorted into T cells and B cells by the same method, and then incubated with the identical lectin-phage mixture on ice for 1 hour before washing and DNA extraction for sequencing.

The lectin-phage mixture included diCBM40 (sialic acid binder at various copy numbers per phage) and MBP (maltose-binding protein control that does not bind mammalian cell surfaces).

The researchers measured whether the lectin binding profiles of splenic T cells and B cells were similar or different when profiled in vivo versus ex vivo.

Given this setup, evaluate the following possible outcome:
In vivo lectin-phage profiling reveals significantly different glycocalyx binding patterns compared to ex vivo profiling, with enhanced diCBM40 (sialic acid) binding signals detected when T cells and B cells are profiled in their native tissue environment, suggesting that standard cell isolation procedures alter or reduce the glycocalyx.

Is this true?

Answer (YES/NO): NO